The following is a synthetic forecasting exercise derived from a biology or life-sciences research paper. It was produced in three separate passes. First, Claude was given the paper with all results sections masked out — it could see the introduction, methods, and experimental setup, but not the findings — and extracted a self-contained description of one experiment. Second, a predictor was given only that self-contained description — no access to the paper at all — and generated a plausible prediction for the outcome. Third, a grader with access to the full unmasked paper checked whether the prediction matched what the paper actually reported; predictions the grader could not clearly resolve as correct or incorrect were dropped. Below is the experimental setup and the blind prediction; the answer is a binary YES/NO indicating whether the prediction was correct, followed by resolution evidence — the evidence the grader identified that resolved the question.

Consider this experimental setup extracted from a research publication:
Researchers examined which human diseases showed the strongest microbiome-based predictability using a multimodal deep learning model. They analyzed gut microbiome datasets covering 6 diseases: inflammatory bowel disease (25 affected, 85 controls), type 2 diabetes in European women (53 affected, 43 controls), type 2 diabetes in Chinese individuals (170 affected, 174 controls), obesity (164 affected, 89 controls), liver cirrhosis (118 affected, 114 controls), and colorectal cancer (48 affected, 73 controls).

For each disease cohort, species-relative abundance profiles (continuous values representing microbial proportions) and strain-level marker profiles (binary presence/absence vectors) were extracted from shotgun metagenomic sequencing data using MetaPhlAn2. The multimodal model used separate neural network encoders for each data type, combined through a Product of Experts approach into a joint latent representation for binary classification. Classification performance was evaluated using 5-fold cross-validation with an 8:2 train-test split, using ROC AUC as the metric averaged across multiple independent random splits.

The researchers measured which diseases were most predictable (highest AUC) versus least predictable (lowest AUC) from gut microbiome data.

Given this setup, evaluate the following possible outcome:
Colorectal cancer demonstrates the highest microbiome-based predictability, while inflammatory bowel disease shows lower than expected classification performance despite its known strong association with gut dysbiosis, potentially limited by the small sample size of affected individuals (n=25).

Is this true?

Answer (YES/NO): NO